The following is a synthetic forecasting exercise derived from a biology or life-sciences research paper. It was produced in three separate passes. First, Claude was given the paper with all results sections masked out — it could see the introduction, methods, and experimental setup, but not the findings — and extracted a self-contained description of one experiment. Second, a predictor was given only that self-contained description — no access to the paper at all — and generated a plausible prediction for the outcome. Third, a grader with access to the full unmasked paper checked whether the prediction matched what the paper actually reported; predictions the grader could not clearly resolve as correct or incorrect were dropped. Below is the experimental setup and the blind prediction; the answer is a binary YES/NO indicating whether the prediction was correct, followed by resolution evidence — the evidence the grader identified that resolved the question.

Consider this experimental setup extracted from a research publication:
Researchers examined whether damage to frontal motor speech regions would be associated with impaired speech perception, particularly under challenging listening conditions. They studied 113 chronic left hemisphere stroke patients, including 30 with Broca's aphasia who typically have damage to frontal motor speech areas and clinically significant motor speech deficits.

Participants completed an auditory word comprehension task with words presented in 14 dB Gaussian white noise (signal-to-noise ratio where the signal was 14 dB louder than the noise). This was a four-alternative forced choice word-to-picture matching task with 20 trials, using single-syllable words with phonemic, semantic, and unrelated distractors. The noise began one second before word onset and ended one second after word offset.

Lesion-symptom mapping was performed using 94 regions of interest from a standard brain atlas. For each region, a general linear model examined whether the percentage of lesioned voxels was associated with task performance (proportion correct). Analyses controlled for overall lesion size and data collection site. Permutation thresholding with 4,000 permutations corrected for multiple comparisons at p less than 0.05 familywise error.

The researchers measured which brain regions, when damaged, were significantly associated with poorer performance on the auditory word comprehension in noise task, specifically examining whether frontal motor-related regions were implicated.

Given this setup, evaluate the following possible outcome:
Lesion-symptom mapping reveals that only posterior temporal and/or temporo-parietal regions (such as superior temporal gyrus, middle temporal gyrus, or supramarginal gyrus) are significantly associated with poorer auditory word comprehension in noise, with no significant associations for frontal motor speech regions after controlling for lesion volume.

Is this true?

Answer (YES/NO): YES